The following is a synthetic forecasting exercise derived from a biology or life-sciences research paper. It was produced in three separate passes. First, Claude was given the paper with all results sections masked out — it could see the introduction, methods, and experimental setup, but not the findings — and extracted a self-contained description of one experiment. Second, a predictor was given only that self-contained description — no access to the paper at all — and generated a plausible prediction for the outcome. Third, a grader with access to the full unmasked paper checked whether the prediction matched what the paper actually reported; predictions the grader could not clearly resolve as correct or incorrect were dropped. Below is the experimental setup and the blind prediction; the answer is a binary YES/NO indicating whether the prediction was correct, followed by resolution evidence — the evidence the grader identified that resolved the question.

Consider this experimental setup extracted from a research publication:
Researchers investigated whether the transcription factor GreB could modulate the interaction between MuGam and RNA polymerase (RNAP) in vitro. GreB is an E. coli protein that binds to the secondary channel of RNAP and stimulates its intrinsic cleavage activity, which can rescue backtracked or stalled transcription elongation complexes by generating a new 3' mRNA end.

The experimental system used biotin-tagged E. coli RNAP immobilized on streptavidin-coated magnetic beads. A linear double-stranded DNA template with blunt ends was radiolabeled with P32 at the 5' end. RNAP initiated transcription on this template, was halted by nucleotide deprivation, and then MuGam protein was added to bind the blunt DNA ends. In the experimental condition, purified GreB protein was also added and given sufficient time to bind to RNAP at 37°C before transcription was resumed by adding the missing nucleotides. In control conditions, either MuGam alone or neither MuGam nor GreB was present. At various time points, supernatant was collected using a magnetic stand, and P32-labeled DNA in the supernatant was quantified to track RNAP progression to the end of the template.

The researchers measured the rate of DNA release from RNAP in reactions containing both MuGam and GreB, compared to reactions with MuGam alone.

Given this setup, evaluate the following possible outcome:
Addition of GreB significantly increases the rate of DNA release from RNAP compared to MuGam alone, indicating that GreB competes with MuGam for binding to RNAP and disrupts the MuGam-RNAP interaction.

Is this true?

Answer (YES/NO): NO